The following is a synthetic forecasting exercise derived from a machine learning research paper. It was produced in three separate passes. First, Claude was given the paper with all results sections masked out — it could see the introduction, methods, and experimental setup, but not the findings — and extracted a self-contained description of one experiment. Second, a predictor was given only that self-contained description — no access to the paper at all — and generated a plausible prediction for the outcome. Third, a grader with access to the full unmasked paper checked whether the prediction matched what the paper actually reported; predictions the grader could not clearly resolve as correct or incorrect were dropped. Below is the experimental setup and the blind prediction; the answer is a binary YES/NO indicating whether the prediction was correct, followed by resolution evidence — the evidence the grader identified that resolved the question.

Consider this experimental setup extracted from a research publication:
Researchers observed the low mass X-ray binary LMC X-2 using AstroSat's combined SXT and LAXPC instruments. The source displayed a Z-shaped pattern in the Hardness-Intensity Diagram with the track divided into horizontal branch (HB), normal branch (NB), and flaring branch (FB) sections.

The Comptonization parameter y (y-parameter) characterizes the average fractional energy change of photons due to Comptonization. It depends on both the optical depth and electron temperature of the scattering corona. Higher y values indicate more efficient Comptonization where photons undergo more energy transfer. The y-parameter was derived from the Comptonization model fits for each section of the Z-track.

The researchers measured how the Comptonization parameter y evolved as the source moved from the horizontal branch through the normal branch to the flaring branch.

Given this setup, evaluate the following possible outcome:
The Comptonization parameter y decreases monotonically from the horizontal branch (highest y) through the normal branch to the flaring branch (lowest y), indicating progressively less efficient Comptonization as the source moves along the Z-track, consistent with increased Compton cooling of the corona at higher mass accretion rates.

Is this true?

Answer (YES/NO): NO